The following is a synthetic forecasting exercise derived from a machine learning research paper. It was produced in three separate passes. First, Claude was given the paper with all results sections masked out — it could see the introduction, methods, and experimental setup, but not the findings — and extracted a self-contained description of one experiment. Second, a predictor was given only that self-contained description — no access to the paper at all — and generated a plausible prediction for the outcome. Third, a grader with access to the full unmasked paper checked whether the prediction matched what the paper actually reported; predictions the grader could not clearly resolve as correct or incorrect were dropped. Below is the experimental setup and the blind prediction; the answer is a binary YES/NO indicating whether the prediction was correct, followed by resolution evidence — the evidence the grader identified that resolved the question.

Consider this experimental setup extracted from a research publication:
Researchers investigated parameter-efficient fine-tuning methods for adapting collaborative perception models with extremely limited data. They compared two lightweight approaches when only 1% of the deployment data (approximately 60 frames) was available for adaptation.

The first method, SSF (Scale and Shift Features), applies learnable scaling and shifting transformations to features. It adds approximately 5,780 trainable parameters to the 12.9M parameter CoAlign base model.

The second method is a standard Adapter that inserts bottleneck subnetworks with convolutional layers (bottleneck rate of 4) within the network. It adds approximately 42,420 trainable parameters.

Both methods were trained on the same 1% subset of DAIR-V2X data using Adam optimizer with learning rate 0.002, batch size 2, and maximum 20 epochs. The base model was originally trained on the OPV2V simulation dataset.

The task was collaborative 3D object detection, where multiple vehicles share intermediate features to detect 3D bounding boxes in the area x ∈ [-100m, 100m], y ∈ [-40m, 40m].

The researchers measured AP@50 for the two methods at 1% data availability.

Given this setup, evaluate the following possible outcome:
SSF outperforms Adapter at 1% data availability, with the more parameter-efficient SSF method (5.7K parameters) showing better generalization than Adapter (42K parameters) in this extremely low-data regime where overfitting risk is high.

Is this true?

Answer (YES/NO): YES